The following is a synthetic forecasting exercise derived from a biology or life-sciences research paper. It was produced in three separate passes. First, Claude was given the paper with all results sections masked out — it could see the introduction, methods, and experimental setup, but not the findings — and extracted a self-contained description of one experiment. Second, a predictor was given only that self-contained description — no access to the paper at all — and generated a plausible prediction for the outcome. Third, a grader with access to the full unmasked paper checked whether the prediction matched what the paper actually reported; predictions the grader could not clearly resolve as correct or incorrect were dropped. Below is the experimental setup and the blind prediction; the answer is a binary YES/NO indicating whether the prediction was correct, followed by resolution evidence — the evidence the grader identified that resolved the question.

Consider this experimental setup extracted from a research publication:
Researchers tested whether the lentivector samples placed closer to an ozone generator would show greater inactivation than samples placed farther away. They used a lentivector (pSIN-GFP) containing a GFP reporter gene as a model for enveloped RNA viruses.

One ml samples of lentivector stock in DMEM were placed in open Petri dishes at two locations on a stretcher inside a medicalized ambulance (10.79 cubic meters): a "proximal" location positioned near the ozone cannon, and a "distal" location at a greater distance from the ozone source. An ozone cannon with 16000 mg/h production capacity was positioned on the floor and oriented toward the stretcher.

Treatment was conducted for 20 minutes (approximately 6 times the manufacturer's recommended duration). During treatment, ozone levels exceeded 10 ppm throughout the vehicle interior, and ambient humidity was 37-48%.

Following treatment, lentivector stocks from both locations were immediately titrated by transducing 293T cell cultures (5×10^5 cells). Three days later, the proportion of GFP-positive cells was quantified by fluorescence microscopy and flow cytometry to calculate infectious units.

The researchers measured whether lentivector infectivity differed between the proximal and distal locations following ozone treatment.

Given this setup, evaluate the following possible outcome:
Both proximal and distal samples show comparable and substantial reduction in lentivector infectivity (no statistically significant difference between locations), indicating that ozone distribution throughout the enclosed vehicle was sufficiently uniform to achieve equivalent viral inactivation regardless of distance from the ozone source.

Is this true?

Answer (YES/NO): NO